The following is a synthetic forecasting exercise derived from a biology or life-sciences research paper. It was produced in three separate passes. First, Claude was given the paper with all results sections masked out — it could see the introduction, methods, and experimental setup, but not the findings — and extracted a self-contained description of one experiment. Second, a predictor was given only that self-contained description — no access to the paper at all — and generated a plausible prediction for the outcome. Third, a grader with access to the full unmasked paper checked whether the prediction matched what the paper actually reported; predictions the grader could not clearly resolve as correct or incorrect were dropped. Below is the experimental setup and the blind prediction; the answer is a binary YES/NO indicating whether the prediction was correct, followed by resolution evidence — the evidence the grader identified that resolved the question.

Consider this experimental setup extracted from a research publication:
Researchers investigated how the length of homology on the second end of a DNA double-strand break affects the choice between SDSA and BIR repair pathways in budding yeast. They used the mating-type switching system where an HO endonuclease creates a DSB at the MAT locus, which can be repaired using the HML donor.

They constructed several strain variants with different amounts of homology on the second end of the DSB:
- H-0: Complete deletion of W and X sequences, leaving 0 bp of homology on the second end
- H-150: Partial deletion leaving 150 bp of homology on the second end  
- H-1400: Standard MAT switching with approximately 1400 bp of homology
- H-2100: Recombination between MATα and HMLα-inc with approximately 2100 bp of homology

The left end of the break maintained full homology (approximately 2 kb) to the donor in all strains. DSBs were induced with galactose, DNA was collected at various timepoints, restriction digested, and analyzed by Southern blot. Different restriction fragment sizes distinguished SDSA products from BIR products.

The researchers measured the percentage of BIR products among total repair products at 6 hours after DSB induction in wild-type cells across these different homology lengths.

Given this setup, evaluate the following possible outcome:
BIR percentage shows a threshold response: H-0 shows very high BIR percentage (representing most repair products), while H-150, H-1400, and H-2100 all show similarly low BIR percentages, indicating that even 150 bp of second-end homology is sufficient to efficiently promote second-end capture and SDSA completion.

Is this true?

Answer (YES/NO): NO